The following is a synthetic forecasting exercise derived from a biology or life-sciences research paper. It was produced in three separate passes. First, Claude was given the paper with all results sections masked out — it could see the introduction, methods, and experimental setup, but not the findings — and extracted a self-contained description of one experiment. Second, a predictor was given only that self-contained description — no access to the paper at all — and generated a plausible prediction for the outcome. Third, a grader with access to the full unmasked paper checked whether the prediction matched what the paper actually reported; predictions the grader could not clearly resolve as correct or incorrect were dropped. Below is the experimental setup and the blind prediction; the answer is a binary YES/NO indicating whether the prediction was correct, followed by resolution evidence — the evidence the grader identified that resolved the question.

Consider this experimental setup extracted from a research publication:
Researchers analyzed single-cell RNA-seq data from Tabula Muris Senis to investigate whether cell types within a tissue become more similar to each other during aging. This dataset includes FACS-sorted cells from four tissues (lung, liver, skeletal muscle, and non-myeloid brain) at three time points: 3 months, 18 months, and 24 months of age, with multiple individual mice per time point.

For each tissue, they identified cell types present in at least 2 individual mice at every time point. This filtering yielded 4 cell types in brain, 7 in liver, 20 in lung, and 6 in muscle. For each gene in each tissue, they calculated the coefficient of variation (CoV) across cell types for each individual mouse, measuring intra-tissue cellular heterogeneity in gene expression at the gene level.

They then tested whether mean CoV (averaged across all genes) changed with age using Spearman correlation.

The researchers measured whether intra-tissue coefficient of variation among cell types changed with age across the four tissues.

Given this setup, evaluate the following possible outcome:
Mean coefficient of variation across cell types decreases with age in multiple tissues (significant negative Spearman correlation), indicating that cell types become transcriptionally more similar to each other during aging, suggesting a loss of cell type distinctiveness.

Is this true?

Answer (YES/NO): NO